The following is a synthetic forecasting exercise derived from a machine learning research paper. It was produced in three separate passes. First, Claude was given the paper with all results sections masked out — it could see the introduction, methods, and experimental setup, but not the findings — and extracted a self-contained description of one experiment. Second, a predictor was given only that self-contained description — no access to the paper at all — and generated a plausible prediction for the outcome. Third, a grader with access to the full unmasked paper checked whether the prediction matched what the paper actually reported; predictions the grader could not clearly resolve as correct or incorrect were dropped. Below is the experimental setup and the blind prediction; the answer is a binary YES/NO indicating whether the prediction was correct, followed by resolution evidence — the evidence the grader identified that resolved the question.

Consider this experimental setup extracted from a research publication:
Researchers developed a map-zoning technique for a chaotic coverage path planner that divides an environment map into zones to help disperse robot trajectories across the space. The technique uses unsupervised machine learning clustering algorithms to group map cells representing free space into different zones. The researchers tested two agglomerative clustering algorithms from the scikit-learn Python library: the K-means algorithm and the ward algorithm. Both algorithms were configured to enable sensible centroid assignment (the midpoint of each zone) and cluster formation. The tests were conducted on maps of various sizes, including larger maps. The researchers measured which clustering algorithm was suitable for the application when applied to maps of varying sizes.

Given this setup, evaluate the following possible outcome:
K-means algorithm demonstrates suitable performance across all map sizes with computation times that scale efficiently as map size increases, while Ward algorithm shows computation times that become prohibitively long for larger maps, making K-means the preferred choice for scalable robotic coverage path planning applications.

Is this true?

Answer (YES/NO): NO